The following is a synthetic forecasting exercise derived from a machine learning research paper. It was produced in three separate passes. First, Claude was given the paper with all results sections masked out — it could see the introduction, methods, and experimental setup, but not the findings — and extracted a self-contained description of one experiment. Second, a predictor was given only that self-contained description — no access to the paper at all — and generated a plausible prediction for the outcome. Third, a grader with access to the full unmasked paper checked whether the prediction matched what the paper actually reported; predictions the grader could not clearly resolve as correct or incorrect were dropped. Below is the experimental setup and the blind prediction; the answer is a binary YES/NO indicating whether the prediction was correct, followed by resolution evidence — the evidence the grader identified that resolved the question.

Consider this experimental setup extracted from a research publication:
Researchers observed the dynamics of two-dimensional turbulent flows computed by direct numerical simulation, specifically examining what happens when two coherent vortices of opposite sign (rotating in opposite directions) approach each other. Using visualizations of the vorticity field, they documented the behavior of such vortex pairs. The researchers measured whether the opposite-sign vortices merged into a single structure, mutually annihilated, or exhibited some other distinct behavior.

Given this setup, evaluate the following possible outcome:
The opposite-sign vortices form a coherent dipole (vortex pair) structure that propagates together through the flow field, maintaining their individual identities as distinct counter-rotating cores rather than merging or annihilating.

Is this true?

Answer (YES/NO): YES